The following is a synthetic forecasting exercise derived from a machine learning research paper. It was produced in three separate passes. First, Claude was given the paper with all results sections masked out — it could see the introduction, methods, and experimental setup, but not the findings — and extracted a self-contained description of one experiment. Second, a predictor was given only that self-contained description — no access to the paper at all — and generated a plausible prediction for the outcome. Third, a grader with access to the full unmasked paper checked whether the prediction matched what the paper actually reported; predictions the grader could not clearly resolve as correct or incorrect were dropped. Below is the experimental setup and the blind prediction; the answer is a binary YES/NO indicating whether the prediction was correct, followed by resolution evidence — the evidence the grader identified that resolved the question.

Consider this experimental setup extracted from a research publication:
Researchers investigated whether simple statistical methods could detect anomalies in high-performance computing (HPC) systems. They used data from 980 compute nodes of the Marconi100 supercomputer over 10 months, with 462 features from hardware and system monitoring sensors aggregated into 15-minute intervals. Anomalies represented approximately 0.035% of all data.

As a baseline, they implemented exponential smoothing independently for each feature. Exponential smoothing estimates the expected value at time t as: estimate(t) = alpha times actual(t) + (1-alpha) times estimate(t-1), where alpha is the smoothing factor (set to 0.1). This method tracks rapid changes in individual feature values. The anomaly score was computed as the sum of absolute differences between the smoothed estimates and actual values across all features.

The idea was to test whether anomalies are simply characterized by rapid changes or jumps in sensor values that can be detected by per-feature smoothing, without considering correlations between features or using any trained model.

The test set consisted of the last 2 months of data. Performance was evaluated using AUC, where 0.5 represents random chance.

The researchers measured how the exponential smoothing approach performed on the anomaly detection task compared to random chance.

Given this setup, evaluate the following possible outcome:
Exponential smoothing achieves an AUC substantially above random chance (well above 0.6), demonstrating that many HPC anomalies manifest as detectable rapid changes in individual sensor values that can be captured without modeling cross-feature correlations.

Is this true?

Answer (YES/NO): NO